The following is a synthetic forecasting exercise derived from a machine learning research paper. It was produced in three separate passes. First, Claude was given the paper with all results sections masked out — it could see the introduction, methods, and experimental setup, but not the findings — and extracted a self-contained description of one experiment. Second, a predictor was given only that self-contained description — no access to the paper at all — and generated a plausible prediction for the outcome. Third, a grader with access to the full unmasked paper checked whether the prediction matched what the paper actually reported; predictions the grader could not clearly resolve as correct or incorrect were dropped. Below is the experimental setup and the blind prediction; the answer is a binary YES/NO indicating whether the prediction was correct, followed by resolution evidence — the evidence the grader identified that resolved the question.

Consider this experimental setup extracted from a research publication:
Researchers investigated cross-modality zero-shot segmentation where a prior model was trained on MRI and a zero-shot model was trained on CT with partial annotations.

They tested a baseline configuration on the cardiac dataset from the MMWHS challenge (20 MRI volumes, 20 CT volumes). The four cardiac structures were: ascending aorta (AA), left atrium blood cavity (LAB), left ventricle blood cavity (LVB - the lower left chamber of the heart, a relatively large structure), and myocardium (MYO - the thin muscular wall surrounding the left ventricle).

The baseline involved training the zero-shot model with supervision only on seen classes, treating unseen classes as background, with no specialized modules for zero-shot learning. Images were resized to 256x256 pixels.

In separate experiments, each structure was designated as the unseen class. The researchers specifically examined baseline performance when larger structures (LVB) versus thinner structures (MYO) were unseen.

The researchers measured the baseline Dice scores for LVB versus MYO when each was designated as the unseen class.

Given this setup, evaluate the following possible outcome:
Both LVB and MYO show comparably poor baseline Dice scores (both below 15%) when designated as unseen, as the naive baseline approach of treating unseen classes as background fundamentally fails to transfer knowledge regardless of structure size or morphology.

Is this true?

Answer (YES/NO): YES